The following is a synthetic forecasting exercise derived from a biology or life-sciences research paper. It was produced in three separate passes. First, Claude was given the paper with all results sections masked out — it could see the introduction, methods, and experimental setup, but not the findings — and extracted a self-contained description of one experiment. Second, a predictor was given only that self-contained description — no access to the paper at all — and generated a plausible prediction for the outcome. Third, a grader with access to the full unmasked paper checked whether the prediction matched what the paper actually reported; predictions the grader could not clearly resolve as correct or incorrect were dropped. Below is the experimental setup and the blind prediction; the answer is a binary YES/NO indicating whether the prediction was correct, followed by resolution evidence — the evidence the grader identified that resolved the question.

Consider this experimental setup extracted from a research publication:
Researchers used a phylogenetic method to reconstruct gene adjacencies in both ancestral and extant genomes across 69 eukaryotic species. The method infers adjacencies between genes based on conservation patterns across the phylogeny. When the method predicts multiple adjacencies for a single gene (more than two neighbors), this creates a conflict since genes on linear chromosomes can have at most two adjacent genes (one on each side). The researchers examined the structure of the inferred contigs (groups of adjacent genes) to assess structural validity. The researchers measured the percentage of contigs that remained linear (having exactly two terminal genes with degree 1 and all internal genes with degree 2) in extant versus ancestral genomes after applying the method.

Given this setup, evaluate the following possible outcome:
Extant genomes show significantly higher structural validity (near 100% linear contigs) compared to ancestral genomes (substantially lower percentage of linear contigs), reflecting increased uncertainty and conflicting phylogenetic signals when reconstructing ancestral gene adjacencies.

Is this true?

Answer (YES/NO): YES